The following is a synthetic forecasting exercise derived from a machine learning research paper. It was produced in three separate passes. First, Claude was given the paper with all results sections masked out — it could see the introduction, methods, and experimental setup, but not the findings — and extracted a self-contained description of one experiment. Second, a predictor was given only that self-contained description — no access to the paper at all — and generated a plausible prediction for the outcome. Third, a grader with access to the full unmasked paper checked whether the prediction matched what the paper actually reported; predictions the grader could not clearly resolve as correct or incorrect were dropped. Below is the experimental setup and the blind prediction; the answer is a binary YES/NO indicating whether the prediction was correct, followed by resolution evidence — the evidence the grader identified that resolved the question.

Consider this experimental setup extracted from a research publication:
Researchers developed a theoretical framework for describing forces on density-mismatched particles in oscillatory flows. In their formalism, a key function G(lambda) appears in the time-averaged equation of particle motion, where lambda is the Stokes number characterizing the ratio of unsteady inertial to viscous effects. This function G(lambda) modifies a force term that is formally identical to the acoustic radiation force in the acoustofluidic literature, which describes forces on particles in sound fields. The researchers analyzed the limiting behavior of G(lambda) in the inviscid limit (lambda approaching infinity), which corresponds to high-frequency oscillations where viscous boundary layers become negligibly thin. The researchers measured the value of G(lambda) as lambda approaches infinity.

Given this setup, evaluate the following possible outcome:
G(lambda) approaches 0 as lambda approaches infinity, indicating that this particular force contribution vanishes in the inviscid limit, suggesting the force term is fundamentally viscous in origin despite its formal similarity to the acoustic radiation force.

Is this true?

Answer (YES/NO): NO